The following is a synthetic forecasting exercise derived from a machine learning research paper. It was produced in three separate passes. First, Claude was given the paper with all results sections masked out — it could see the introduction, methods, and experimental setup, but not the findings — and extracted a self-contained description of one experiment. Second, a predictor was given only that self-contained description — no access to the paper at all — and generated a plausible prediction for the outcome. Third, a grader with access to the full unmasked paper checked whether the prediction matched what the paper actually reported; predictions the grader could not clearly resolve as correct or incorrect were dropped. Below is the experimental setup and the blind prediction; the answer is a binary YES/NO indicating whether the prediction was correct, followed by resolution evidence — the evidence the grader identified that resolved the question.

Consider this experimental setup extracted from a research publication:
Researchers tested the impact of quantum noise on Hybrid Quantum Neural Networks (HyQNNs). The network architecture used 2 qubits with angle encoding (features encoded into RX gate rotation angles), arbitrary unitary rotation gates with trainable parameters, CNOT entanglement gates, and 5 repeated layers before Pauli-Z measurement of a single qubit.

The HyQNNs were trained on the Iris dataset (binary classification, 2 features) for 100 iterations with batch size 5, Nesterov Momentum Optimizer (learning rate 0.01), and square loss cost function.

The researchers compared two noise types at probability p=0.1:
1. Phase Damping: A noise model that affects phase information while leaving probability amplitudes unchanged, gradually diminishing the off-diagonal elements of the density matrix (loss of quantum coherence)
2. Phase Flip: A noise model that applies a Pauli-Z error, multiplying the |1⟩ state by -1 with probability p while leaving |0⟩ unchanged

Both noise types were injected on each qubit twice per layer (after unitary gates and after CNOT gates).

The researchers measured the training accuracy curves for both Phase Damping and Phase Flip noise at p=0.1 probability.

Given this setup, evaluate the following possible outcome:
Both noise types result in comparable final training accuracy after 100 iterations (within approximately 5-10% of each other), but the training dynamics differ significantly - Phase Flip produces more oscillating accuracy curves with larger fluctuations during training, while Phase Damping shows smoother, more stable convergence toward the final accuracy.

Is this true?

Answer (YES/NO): NO